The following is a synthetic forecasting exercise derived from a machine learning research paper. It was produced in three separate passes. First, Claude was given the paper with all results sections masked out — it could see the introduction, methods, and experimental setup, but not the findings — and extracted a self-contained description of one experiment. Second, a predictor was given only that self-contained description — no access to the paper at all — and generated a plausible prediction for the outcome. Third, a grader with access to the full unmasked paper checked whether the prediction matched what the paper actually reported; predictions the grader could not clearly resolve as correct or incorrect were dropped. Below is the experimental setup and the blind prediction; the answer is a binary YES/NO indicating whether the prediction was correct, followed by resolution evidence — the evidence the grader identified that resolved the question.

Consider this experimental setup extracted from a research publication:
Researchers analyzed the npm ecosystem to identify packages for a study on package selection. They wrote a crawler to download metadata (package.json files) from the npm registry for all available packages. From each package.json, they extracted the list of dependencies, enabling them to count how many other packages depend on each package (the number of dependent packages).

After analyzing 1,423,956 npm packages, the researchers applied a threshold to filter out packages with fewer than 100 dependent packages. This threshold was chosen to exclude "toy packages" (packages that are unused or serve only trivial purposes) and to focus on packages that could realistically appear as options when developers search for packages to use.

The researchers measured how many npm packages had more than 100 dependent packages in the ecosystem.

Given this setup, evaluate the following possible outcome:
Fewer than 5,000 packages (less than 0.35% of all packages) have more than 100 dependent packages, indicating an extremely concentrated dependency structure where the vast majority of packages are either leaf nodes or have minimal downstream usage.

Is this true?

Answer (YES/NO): NO